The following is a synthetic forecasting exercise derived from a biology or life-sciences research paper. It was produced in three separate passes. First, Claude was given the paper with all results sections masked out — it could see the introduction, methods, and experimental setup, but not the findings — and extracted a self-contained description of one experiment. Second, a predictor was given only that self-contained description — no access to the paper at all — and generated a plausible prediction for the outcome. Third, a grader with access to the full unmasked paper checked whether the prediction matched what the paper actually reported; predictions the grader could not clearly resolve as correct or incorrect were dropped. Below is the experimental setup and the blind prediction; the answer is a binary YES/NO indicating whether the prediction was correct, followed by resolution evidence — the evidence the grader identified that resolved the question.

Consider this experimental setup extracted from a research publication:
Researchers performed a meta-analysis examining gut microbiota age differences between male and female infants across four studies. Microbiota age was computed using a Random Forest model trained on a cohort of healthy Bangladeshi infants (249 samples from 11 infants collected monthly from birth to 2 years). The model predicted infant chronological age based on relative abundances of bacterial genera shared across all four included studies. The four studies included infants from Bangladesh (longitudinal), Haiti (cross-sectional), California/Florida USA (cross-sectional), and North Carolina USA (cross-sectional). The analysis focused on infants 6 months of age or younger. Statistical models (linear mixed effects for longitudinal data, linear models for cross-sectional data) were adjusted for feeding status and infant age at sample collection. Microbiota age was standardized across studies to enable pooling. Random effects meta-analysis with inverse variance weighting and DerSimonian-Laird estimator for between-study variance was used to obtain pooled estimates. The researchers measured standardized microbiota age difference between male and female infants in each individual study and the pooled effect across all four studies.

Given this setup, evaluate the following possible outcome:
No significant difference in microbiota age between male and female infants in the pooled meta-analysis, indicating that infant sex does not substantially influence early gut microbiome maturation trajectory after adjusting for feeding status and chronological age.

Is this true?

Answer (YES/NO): YES